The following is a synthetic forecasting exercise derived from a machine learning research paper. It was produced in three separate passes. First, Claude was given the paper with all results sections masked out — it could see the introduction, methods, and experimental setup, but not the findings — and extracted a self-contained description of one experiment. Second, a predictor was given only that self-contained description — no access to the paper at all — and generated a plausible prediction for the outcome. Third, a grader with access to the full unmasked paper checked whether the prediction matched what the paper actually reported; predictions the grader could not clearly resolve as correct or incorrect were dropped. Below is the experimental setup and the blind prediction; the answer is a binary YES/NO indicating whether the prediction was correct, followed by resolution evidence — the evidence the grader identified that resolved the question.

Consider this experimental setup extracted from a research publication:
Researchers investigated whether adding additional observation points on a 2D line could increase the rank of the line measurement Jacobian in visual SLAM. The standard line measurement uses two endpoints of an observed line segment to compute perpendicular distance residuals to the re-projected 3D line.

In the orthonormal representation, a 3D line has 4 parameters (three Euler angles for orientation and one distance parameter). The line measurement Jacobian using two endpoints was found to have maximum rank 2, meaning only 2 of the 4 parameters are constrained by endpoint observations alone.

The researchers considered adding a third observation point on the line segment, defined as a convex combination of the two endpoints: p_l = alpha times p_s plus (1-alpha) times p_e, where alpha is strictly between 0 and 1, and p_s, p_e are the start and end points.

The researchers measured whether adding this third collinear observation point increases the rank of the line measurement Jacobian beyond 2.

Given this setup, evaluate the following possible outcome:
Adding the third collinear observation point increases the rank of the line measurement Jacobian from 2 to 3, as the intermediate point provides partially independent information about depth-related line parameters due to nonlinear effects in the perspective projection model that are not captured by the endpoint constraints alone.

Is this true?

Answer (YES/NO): NO